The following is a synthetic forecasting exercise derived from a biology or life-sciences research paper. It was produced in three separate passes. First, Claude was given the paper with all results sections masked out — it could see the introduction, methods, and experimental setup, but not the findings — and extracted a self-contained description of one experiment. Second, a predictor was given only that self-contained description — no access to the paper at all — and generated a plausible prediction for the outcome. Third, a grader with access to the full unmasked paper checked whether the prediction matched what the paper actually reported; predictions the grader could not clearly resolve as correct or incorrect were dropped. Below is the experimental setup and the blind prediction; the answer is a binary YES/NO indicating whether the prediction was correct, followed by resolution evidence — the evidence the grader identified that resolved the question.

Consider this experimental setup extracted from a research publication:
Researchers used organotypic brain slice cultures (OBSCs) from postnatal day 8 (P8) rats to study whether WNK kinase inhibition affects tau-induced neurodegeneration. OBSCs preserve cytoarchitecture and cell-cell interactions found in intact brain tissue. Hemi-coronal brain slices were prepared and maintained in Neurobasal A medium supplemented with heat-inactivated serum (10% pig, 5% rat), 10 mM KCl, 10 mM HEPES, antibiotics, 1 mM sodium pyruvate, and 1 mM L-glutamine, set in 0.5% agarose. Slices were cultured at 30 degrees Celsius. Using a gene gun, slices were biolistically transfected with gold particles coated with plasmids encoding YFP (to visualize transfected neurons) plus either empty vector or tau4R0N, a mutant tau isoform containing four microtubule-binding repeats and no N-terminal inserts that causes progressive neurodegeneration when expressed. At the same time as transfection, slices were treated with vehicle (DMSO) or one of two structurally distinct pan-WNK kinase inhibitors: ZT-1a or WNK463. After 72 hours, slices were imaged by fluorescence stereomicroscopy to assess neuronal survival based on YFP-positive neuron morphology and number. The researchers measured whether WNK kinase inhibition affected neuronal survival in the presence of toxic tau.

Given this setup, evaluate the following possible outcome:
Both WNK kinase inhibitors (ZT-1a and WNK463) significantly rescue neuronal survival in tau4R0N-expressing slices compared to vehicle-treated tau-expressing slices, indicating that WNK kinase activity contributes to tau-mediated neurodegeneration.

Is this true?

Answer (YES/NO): YES